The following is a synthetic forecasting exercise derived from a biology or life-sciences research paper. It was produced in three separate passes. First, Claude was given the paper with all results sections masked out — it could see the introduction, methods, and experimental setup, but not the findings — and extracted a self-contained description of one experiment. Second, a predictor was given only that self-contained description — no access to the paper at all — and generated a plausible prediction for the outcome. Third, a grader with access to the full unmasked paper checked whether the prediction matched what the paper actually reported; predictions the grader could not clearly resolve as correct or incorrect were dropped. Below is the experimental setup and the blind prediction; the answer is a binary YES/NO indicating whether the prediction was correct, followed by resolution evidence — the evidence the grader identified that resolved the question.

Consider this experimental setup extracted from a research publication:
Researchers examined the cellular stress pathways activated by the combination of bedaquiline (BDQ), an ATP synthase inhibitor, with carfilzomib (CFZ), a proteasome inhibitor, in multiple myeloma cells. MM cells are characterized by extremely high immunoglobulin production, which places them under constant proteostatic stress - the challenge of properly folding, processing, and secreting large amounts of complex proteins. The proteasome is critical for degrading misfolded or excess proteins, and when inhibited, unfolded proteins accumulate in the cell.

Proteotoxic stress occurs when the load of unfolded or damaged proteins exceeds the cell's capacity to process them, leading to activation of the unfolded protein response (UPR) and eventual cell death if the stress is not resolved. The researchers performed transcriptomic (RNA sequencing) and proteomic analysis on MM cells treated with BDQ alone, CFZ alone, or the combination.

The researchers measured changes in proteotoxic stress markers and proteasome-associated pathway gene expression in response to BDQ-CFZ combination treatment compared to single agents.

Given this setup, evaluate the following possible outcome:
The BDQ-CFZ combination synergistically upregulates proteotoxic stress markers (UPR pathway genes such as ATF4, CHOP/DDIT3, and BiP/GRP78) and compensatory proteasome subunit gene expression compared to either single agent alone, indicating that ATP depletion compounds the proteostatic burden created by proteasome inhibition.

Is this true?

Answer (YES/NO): YES